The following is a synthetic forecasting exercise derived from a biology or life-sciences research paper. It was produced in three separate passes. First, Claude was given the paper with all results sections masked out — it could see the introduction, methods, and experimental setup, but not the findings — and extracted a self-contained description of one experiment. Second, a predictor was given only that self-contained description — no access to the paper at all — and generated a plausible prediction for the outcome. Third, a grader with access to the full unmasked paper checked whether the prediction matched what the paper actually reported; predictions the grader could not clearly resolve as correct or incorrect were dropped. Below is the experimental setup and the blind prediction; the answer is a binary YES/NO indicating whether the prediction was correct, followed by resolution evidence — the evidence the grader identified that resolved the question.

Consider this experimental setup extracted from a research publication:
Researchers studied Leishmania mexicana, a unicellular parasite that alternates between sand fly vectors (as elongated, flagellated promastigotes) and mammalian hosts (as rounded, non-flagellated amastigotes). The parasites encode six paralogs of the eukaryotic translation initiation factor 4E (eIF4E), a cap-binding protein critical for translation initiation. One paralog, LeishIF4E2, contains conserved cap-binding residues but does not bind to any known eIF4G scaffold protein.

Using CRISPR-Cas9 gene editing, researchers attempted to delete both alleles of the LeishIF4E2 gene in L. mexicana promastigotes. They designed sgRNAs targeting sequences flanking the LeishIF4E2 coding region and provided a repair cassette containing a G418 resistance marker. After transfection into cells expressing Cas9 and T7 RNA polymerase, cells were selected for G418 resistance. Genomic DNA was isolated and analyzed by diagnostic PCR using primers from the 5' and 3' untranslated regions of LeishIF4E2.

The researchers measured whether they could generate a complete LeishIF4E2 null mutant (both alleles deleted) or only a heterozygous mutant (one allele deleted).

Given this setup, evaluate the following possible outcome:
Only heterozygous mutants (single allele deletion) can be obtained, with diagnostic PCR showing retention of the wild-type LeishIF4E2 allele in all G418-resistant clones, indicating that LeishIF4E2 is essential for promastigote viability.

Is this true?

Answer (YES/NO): YES